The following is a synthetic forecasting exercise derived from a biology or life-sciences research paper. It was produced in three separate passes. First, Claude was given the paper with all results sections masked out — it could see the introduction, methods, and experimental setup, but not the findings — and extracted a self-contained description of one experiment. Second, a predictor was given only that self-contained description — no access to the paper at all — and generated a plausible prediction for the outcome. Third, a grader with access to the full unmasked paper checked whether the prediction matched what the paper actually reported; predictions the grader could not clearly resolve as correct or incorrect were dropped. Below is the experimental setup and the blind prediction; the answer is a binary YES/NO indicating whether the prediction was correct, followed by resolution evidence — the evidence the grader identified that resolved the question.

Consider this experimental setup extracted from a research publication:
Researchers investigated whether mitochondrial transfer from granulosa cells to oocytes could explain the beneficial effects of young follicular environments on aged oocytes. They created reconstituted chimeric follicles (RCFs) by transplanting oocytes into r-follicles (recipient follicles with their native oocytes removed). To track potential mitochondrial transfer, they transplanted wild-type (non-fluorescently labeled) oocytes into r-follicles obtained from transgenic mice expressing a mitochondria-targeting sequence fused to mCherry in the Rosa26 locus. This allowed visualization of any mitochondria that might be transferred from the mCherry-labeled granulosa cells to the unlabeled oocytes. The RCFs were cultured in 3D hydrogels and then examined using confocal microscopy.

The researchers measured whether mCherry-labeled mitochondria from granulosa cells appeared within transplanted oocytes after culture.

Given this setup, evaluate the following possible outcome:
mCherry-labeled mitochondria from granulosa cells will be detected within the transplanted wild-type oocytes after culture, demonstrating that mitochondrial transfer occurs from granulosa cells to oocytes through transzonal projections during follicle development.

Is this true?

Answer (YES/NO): NO